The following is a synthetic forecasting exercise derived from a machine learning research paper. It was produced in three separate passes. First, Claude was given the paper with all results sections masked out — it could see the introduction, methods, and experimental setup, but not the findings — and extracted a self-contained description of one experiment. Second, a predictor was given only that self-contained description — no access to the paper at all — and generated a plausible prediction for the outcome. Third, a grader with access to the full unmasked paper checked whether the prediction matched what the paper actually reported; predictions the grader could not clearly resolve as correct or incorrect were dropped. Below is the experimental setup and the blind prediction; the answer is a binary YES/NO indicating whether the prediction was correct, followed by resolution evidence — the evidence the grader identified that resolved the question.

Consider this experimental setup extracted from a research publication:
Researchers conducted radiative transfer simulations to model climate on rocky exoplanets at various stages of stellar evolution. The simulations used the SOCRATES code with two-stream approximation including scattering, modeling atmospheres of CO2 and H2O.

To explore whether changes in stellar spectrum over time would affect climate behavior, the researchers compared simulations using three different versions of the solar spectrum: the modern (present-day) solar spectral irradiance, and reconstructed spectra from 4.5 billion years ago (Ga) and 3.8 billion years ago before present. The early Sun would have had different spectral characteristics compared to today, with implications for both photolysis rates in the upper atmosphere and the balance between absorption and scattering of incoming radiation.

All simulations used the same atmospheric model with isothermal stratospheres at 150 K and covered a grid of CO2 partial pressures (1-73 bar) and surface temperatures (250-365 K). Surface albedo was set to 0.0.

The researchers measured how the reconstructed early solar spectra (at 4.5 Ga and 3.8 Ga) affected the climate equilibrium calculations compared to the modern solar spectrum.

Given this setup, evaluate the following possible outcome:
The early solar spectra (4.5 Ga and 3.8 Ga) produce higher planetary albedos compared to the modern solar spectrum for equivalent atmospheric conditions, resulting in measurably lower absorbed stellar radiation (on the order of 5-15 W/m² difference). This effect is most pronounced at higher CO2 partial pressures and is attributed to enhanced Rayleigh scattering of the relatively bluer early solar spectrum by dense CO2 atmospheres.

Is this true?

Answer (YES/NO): NO